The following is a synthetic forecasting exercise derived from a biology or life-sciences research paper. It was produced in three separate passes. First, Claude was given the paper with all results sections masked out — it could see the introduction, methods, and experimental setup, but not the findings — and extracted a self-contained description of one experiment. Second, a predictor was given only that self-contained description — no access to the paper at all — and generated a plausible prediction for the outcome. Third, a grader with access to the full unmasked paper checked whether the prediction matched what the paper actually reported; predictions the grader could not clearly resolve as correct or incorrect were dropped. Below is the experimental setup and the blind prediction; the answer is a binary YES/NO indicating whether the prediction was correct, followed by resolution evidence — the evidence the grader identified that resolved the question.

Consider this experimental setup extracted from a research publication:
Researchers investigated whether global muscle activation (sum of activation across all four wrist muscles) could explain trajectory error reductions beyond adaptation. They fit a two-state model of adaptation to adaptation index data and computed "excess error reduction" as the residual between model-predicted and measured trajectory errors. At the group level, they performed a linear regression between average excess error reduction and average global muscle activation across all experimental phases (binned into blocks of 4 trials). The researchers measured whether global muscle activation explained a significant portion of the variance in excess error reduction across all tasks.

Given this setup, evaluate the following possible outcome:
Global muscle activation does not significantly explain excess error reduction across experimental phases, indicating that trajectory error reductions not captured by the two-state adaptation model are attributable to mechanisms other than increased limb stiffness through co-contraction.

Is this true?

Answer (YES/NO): NO